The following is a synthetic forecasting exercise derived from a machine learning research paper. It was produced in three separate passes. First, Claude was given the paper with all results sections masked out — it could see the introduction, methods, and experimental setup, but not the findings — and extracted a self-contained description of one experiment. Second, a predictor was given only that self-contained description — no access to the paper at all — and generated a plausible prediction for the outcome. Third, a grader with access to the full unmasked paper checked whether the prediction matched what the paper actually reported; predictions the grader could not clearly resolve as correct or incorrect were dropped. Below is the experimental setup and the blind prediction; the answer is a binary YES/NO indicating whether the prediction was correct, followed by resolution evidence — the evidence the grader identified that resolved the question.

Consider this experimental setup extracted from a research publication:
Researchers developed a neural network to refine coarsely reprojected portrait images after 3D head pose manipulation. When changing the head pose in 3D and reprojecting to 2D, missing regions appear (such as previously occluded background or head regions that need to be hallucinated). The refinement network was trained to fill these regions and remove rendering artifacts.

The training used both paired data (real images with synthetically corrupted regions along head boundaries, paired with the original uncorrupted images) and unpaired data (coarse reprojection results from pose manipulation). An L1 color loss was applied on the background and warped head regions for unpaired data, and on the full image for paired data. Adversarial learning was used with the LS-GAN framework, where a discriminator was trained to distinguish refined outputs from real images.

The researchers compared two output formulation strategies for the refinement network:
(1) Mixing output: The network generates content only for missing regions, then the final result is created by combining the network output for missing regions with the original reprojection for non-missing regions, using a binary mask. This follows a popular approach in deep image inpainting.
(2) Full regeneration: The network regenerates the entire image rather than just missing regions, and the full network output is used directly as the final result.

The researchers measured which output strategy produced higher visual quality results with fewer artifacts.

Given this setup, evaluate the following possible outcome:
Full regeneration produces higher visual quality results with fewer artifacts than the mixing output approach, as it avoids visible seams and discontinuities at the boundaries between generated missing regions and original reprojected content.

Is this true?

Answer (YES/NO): YES